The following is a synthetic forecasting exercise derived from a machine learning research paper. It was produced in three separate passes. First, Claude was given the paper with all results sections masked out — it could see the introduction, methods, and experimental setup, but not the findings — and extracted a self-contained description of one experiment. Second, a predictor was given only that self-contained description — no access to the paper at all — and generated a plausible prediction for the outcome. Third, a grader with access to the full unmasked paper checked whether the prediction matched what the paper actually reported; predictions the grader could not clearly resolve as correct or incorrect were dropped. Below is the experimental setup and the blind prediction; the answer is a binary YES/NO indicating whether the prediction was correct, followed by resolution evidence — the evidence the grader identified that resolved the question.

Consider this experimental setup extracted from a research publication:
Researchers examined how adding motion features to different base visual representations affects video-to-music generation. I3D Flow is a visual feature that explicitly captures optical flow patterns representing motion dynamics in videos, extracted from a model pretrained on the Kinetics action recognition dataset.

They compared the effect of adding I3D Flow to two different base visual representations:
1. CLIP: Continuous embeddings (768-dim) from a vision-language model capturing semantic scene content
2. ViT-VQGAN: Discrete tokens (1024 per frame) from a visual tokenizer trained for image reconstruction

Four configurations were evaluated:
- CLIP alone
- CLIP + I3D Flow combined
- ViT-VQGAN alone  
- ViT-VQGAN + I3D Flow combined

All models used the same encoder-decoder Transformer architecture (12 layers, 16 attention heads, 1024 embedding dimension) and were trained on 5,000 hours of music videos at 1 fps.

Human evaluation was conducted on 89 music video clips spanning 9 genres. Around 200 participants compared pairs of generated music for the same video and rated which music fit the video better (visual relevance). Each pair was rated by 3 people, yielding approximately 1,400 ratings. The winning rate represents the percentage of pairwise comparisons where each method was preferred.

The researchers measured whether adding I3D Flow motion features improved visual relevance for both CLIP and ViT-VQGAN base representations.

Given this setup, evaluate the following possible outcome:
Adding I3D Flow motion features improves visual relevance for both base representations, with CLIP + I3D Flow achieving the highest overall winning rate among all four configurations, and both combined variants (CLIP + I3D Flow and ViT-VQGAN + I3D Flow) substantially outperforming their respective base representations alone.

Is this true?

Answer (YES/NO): NO